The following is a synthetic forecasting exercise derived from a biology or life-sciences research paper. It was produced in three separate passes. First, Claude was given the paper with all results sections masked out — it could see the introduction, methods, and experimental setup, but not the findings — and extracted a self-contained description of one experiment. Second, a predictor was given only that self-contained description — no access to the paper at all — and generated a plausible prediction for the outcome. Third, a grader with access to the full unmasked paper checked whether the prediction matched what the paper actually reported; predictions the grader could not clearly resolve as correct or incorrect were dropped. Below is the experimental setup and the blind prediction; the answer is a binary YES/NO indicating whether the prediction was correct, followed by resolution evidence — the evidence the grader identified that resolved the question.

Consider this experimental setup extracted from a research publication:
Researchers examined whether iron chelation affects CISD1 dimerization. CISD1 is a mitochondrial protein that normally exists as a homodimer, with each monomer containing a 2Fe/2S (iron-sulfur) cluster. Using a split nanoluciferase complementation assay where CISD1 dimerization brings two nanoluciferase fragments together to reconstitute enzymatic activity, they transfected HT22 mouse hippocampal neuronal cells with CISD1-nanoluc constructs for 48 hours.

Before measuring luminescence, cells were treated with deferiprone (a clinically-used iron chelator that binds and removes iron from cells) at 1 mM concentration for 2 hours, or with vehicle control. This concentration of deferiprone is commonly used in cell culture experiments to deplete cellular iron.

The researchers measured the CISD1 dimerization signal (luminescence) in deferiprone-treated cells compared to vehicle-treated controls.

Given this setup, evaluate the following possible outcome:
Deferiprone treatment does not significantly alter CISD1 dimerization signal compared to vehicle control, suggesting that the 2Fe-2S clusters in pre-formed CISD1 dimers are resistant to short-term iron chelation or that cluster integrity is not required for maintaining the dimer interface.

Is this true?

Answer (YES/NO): NO